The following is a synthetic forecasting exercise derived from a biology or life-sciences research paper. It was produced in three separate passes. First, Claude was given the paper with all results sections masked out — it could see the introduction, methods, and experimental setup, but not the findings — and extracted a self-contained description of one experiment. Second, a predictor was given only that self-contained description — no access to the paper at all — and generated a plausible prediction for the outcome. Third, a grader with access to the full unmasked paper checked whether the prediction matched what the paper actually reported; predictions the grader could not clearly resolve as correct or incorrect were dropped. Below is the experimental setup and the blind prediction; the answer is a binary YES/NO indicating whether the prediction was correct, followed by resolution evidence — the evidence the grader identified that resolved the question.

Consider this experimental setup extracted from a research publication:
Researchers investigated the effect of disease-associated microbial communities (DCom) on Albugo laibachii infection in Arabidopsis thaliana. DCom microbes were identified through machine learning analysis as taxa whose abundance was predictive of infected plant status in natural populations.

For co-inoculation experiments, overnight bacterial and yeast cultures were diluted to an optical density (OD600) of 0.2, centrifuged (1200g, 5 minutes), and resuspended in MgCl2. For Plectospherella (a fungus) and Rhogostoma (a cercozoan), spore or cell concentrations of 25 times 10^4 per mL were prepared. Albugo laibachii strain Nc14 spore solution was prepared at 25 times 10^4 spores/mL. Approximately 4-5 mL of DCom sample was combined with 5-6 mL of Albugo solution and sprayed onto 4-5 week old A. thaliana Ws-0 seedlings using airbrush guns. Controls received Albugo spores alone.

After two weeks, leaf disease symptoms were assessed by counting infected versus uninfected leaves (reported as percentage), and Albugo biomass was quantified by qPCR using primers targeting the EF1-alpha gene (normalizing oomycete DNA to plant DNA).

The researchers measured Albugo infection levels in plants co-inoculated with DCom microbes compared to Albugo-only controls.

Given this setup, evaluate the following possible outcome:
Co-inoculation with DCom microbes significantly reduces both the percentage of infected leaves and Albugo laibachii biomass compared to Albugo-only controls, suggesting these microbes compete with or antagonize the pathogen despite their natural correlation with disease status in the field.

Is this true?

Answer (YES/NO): NO